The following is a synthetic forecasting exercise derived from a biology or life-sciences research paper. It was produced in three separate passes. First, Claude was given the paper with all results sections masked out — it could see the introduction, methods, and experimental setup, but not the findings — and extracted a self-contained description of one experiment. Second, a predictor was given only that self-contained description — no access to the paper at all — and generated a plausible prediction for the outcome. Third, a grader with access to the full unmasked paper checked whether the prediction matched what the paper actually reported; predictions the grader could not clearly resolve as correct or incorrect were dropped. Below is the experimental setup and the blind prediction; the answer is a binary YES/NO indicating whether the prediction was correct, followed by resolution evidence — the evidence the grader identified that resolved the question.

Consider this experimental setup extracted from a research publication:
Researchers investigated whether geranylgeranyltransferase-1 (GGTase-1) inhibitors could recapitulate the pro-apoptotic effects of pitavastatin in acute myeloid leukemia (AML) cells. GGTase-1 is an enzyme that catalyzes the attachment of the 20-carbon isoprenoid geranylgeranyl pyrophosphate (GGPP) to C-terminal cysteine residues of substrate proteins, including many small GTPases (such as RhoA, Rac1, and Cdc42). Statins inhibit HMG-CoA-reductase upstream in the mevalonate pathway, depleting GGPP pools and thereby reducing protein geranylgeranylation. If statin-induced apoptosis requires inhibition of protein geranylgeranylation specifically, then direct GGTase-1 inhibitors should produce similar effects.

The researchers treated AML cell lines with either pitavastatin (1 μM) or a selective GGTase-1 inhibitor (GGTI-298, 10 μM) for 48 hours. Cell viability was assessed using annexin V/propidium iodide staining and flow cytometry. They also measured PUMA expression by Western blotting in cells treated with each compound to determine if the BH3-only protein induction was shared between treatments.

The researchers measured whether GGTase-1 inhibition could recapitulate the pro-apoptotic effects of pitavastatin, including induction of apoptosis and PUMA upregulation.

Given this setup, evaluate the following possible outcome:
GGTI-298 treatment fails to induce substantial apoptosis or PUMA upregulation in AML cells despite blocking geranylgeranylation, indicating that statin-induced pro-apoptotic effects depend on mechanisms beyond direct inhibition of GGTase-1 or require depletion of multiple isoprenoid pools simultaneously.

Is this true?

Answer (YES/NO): NO